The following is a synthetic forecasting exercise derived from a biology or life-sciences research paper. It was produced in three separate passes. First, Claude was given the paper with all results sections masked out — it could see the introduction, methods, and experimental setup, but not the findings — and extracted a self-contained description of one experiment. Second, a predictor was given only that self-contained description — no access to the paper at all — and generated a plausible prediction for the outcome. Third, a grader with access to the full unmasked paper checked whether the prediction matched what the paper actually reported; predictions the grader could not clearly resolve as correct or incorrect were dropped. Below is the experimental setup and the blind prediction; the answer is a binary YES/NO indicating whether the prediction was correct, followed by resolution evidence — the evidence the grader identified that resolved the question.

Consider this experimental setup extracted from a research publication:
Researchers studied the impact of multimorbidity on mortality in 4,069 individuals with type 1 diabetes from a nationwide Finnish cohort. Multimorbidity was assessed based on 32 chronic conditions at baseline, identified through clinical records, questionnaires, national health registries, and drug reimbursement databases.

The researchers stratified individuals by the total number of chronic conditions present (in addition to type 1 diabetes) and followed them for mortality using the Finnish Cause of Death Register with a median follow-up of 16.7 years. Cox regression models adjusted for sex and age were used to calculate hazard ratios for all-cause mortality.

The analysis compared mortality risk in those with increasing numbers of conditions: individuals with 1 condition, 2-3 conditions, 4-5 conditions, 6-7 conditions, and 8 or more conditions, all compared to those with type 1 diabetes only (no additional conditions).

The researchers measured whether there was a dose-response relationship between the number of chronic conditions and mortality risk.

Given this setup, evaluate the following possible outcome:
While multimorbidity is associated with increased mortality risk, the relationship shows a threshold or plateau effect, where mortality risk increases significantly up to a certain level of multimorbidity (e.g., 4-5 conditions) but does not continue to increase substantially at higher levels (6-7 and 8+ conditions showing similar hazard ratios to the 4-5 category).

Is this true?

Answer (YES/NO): NO